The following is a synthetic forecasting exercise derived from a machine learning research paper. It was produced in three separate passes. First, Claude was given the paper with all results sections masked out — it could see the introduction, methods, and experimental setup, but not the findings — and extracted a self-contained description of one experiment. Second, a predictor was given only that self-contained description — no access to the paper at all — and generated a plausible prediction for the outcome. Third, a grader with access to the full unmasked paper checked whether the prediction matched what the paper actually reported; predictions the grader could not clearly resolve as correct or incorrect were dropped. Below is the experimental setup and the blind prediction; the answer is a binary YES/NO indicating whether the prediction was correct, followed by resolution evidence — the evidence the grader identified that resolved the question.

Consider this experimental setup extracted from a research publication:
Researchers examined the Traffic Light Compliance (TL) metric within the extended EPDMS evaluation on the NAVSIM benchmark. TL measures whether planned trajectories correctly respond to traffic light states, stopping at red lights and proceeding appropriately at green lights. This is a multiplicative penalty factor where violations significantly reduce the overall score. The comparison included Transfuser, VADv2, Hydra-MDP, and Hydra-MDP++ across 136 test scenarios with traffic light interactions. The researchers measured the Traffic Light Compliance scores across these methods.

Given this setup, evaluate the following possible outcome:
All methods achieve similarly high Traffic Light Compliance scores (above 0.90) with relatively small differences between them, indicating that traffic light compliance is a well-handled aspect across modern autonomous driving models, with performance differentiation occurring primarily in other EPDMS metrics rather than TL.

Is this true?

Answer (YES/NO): YES